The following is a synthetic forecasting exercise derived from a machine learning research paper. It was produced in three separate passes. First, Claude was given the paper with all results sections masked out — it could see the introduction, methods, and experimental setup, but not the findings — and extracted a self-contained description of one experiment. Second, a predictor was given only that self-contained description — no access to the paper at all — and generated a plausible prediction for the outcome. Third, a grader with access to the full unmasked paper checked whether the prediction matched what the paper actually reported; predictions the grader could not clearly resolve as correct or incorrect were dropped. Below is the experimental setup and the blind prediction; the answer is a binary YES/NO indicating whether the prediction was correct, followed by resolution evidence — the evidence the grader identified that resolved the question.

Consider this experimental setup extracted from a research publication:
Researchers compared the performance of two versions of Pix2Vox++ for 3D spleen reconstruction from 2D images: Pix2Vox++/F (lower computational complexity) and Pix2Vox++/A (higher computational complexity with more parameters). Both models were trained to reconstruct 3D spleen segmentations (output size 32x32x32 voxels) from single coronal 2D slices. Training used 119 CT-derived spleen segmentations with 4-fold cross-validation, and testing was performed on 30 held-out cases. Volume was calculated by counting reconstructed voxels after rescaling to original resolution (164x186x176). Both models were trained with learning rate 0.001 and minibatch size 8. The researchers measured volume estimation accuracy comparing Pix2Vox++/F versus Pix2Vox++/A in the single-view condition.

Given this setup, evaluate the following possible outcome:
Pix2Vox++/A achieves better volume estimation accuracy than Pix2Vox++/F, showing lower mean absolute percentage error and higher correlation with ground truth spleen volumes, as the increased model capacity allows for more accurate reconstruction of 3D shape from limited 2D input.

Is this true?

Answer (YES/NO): YES